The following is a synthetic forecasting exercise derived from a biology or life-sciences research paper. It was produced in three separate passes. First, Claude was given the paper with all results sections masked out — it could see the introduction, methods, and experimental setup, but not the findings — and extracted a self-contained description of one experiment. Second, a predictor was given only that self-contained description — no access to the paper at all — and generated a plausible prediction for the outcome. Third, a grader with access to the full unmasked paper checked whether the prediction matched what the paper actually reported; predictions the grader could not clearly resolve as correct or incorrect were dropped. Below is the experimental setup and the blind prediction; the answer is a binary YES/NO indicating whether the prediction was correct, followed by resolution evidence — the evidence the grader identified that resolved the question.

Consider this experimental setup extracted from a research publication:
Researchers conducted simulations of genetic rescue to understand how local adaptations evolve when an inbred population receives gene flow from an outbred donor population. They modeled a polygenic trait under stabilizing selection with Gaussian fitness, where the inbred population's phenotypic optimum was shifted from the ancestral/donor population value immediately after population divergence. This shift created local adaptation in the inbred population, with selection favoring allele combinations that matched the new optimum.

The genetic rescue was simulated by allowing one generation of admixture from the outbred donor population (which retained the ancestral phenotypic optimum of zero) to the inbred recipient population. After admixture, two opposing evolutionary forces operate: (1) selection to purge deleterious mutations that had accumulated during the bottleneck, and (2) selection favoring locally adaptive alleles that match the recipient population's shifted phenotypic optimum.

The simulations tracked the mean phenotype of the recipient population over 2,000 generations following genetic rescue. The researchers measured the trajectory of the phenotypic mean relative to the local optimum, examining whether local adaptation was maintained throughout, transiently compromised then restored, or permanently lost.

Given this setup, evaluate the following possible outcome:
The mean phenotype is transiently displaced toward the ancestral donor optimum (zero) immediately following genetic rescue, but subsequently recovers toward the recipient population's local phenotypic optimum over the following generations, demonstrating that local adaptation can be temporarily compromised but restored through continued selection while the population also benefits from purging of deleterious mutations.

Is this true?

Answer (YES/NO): NO